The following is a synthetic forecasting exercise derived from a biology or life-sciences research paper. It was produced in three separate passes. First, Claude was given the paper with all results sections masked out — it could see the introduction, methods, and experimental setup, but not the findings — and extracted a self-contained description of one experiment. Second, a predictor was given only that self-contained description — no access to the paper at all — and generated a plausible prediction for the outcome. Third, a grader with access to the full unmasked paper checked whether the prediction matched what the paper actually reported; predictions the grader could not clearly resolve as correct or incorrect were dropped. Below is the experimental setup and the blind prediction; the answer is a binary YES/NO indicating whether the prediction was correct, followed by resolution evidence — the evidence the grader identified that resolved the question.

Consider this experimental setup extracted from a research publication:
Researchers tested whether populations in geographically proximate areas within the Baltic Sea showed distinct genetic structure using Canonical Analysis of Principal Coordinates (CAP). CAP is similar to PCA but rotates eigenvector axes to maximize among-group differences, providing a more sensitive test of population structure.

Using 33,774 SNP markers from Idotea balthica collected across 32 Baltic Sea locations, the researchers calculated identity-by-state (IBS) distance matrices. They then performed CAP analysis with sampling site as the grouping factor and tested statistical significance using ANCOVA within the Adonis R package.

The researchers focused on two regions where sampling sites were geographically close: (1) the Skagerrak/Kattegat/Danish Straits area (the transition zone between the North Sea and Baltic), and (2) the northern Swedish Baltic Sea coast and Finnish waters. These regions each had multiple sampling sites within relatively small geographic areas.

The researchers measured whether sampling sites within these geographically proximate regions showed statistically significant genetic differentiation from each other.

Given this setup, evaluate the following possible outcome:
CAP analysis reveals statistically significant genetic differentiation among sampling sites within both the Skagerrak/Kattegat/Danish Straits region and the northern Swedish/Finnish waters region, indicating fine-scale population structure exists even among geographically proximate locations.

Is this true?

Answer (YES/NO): NO